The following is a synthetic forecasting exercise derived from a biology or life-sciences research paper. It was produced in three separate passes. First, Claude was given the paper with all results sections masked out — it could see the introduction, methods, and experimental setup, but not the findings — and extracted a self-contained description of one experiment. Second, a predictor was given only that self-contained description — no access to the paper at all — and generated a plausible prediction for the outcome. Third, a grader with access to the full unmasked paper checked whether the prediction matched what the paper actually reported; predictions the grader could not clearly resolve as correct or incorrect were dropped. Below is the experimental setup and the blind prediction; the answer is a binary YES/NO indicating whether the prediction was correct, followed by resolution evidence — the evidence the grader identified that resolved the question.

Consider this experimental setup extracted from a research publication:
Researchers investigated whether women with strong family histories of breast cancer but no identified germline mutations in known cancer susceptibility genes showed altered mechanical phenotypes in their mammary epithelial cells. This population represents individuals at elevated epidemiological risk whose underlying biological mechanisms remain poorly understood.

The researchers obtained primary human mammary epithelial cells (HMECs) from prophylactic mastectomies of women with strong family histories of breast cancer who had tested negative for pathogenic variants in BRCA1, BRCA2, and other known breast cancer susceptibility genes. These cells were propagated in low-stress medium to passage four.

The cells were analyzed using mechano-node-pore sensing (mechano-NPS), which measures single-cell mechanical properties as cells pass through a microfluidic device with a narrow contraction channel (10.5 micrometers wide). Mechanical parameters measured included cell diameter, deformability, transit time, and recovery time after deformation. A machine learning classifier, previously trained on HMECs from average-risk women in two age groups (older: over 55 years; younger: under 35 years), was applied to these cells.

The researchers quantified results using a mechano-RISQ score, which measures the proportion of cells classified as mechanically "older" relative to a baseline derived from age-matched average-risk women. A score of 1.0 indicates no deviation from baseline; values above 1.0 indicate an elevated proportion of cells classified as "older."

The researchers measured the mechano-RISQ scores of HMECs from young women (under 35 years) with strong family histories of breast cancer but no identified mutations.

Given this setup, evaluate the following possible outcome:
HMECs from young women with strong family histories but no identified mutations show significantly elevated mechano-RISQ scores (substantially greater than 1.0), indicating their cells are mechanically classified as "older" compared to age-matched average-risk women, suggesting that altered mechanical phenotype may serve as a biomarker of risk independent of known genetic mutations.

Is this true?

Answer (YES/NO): YES